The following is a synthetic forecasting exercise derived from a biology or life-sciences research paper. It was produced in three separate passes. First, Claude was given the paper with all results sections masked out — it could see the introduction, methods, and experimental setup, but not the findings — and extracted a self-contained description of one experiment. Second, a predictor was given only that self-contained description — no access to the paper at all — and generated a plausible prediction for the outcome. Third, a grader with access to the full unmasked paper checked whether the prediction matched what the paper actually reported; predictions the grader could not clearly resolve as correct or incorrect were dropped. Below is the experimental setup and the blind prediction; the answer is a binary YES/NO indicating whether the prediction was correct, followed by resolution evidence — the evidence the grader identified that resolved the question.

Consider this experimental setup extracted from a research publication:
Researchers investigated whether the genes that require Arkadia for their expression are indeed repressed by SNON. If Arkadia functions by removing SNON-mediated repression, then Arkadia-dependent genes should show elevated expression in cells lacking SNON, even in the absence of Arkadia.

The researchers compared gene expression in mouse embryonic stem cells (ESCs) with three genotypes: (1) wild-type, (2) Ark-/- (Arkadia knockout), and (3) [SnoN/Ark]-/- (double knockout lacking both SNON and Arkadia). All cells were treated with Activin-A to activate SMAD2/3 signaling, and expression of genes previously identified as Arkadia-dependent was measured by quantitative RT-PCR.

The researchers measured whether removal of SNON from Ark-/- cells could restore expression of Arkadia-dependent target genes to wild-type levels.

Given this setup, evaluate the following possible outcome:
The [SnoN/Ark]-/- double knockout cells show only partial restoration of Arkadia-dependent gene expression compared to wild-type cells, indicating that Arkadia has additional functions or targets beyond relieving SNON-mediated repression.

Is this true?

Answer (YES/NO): NO